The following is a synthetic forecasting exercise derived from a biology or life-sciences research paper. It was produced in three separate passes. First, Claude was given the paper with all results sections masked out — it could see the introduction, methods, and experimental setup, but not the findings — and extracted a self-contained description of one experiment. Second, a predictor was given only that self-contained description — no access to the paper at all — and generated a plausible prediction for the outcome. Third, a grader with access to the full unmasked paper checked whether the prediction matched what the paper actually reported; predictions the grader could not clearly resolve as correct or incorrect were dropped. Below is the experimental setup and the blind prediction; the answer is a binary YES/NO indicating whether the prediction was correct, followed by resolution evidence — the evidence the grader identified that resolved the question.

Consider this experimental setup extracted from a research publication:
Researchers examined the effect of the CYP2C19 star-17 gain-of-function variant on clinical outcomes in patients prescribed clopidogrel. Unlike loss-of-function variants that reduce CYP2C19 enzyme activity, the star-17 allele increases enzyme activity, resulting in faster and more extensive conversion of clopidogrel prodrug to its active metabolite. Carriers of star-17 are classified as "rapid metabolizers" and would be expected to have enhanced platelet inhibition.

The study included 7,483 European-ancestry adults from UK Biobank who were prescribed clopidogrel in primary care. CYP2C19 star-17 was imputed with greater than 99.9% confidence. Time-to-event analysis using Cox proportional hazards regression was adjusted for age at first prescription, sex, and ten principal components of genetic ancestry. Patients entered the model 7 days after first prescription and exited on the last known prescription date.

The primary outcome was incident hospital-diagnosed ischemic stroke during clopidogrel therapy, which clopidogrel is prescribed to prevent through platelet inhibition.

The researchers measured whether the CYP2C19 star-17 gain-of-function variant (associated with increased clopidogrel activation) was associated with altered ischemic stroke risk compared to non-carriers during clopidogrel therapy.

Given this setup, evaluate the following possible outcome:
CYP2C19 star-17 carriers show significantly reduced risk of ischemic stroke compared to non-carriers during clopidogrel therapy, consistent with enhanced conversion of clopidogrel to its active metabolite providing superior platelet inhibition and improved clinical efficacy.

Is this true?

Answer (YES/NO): NO